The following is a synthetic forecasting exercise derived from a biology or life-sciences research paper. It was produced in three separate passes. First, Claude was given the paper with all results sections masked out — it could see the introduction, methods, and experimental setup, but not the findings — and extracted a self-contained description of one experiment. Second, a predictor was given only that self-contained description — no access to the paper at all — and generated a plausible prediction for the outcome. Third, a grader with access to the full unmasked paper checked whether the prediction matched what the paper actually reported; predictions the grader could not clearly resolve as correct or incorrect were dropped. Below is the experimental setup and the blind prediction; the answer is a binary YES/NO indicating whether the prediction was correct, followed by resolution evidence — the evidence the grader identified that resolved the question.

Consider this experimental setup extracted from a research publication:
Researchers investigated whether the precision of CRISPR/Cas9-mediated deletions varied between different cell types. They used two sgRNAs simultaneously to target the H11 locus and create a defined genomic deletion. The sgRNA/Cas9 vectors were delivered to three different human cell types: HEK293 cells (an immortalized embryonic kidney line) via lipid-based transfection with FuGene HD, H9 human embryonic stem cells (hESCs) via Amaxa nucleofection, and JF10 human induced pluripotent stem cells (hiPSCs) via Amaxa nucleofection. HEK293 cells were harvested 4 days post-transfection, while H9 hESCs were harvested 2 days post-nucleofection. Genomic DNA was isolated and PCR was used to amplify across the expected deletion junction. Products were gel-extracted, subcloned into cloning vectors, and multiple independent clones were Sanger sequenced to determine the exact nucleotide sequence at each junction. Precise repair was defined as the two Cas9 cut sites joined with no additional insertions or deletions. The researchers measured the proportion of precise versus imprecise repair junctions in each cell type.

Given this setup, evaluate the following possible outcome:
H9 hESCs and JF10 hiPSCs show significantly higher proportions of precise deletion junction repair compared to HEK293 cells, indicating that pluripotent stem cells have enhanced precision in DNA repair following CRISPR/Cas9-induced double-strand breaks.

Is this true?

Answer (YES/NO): NO